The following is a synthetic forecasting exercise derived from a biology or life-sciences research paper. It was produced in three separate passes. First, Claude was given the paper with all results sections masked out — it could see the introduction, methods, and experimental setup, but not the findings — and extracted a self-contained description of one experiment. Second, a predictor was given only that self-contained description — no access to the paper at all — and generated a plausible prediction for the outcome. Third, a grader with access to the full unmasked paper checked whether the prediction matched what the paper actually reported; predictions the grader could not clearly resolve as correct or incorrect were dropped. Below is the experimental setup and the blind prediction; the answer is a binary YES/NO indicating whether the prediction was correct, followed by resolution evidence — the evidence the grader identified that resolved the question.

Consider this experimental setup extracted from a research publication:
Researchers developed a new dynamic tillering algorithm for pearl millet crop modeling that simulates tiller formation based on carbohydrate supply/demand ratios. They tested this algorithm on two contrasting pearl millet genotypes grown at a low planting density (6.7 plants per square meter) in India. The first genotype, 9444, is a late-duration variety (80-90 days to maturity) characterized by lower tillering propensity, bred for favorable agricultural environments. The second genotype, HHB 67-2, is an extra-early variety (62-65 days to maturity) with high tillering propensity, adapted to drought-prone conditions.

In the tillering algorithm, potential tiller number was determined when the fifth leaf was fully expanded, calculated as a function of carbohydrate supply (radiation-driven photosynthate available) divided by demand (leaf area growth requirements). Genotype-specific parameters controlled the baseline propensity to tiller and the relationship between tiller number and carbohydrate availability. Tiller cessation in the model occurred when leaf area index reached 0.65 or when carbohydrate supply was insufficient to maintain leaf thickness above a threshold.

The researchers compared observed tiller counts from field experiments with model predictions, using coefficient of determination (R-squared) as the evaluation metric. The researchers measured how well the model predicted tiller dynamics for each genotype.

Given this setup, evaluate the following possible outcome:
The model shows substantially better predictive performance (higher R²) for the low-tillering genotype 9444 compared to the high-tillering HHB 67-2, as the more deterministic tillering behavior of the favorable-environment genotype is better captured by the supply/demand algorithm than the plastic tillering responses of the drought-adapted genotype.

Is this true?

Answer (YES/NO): NO